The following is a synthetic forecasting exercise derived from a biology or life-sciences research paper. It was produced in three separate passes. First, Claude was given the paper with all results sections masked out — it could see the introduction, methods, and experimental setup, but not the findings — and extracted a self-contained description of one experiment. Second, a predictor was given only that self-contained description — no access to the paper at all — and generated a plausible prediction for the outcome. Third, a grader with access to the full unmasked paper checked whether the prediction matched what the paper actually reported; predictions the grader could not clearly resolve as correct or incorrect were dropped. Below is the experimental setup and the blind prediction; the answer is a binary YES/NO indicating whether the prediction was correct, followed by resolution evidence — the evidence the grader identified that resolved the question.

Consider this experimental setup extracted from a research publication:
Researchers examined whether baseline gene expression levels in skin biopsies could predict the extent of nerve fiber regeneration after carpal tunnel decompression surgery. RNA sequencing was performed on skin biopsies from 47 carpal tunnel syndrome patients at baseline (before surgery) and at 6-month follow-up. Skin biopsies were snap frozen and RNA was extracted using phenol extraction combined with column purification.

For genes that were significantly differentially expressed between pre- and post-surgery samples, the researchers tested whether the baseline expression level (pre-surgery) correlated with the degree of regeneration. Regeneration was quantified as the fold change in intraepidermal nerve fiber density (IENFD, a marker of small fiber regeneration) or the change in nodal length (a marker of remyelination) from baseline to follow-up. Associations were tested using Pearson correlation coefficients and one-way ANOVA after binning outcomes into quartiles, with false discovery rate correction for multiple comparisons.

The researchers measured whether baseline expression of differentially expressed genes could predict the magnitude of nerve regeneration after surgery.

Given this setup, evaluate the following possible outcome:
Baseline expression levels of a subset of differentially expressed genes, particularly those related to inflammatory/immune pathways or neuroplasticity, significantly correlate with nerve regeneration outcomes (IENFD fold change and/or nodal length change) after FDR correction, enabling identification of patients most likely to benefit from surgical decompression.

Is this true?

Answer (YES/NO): NO